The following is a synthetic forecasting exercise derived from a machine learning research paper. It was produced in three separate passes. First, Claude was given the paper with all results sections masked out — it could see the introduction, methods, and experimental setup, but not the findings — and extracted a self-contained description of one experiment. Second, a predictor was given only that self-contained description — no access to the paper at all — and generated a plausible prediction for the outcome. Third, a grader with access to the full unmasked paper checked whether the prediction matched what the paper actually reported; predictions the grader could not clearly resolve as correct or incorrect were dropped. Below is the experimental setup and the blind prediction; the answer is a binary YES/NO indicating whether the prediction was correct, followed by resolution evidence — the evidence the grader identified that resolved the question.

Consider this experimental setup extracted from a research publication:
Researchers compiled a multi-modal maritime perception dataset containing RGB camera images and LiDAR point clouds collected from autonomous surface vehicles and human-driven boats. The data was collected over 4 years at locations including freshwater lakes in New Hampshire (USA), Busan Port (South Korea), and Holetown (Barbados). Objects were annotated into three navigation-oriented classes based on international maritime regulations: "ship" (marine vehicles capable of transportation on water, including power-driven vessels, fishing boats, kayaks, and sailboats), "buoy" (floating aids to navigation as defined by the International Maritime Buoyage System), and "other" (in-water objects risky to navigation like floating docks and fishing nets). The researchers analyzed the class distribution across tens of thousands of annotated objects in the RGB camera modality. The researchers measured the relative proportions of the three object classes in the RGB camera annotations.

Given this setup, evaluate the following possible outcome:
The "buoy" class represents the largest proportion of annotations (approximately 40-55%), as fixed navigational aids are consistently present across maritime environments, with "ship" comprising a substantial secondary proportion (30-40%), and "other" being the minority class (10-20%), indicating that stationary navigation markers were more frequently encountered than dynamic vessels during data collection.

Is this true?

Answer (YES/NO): NO